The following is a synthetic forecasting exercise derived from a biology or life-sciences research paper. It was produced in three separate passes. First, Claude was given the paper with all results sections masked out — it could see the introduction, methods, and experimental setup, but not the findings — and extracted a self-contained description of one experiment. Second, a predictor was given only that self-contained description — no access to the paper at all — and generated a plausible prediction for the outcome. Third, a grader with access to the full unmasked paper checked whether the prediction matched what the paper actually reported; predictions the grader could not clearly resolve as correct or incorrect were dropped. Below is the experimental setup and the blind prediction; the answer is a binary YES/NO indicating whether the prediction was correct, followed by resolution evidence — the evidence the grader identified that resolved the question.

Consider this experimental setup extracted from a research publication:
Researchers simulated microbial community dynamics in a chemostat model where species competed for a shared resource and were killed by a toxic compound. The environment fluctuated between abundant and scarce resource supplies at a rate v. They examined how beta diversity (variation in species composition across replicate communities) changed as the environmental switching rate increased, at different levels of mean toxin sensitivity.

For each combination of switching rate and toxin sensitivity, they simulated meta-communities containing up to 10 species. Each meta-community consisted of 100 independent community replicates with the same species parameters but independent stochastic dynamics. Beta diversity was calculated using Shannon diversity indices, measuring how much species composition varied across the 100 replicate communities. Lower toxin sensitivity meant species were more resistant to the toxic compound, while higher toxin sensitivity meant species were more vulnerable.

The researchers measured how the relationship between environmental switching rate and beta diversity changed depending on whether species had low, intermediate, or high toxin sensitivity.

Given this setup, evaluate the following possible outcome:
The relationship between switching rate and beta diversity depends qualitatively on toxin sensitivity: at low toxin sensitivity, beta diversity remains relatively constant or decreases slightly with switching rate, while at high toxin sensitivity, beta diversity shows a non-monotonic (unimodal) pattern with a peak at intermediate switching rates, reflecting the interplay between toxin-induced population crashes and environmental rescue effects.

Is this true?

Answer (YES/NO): NO